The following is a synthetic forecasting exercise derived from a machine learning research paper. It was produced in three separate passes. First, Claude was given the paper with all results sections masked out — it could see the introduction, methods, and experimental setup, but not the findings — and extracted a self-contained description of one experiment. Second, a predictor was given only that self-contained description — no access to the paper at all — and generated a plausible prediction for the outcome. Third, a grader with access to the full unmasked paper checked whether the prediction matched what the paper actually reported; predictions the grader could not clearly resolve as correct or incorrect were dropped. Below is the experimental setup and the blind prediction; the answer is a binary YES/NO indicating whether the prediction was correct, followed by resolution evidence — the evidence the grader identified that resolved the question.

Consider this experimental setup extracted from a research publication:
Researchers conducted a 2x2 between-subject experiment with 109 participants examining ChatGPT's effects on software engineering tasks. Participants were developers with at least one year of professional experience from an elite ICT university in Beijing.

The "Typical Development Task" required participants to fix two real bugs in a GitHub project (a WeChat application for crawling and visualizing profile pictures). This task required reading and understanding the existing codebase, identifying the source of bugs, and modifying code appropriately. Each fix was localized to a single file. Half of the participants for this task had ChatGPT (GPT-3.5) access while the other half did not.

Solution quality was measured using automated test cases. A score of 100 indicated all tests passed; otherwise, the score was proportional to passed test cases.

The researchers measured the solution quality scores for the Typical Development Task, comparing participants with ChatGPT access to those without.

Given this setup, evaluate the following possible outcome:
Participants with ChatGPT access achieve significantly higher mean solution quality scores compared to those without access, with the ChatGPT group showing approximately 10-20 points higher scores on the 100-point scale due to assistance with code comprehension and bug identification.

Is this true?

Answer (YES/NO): NO